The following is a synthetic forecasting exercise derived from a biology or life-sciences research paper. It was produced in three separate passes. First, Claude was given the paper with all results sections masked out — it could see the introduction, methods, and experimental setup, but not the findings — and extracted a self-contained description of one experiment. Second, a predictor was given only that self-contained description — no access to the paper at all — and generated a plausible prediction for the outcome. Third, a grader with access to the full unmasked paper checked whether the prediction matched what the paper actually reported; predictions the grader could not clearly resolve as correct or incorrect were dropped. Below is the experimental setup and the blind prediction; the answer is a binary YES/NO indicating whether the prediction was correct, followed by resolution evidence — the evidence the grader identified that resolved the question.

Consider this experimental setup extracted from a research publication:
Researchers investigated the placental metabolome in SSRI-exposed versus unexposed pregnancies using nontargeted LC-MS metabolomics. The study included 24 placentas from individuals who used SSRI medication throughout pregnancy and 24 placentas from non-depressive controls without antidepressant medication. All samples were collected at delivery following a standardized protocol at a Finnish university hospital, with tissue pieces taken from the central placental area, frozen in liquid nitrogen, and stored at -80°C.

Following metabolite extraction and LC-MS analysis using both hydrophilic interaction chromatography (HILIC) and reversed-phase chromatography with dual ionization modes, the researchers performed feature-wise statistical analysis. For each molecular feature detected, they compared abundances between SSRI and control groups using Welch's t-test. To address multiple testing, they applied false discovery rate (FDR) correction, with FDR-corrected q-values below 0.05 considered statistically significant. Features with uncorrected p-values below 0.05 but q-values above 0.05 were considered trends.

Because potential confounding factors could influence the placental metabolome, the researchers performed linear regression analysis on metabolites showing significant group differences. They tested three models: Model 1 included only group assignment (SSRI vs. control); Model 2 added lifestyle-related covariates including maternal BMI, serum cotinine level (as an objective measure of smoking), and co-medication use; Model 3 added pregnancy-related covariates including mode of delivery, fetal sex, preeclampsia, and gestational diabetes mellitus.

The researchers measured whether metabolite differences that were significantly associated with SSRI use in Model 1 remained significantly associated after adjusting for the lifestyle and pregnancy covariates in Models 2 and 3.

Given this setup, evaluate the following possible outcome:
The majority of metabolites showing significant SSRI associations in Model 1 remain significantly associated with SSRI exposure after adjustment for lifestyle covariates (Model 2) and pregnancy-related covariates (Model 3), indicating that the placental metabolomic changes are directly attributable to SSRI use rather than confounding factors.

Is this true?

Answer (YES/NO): YES